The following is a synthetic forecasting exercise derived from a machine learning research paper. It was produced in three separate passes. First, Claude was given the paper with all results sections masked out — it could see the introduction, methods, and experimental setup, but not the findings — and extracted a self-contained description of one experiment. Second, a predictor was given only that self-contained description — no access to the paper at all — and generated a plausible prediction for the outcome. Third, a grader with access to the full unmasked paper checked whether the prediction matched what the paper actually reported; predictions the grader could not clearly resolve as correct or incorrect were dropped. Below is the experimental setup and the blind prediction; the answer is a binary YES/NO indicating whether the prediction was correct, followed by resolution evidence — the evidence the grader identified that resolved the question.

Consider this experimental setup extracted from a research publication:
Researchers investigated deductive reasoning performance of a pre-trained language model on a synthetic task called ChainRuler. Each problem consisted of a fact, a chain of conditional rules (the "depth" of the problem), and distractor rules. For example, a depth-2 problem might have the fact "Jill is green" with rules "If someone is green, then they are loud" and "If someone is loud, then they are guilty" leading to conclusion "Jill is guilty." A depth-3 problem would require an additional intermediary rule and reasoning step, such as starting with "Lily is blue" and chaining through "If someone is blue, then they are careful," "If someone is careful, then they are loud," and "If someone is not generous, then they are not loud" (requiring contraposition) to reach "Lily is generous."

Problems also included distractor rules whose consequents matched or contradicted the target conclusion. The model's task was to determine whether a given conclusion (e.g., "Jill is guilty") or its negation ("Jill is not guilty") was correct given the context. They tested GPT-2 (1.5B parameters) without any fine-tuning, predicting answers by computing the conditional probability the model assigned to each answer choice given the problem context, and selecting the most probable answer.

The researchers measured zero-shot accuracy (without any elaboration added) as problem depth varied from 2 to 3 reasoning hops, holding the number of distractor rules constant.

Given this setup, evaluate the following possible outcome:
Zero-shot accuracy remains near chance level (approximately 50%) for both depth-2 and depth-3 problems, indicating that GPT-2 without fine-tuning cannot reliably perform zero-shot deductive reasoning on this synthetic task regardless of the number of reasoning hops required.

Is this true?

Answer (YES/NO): NO